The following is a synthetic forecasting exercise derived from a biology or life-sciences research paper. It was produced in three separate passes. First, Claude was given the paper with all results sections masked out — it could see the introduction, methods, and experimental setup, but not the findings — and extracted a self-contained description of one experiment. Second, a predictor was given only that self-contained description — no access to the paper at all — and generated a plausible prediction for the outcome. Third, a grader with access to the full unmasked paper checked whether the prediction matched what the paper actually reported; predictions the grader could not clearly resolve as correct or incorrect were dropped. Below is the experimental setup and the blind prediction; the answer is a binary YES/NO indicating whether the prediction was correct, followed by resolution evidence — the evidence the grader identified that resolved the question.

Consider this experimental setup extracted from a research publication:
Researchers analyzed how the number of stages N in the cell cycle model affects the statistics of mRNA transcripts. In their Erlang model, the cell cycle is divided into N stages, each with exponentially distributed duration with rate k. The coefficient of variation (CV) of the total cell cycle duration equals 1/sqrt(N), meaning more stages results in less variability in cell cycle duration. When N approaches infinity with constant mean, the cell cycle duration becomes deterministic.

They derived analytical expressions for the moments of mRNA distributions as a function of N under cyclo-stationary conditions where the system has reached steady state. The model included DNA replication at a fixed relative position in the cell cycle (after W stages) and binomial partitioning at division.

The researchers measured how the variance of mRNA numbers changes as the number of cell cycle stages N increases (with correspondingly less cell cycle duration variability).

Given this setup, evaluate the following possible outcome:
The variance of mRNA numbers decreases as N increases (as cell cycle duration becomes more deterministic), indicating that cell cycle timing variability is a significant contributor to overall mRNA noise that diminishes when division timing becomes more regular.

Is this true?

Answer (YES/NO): YES